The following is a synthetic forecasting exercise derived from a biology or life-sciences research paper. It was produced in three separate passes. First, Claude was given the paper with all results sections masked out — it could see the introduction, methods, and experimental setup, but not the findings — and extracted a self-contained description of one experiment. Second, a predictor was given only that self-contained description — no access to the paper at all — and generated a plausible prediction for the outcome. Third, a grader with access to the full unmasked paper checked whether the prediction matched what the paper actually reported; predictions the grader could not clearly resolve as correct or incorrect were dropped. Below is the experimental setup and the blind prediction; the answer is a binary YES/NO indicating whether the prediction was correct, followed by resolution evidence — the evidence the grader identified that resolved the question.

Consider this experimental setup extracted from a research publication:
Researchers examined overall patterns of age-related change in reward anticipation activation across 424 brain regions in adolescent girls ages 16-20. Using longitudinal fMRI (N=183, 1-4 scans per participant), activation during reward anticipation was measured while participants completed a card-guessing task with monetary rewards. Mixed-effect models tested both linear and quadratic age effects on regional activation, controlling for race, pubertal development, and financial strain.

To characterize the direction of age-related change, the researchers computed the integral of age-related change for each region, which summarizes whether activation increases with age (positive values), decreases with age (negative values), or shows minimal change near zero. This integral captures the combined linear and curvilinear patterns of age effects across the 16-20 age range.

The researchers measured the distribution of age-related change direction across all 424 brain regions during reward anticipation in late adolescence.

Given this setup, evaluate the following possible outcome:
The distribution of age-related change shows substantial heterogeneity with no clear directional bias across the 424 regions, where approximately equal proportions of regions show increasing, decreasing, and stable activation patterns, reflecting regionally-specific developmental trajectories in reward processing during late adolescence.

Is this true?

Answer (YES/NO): NO